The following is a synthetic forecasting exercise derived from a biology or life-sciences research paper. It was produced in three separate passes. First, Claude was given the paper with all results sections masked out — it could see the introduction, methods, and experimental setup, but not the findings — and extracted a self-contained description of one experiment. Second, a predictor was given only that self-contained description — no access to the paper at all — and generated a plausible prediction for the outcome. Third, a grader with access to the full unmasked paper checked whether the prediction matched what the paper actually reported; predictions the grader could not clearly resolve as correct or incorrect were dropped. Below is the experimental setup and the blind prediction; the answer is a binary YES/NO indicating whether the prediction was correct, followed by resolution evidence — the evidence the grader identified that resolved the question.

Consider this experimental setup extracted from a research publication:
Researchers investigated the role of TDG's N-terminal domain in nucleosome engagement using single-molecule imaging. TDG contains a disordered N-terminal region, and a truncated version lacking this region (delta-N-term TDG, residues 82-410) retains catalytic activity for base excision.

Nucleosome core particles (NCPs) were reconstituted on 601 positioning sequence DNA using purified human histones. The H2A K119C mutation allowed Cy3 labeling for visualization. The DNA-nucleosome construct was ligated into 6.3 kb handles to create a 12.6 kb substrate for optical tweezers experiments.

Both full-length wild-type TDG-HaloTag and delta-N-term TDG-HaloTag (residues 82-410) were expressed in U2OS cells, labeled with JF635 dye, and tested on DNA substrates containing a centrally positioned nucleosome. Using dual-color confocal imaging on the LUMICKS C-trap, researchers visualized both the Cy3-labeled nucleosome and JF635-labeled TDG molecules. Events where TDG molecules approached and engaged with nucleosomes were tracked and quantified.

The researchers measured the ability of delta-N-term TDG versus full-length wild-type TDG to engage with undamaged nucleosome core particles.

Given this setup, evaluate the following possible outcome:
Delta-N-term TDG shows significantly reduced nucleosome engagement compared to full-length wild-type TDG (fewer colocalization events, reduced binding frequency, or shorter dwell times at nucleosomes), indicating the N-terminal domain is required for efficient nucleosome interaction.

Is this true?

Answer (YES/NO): YES